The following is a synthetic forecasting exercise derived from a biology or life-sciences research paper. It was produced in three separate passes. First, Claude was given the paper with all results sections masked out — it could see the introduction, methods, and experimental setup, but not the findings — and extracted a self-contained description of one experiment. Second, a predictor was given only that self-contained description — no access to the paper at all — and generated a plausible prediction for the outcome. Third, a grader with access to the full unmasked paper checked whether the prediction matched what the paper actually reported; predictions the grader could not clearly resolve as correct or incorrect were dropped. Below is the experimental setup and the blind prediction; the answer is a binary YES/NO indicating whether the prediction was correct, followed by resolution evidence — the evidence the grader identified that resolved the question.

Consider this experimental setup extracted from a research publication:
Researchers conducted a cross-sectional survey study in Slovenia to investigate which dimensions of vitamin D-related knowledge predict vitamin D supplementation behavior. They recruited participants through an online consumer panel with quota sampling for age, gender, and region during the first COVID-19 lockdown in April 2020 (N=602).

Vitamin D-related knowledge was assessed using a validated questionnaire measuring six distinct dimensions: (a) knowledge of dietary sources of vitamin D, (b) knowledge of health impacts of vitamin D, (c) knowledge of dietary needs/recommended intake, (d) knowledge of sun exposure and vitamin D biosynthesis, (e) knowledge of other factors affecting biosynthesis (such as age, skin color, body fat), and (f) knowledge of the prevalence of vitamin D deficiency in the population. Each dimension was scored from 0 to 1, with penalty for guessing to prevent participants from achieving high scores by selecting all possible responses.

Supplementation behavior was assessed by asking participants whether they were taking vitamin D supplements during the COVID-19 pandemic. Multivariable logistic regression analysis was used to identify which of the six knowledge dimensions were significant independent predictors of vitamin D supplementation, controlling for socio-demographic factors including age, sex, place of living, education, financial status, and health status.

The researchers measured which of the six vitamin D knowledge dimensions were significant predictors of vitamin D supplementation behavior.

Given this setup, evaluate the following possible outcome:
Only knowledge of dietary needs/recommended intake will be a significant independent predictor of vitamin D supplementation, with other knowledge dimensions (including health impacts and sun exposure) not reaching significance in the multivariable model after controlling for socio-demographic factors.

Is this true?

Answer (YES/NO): NO